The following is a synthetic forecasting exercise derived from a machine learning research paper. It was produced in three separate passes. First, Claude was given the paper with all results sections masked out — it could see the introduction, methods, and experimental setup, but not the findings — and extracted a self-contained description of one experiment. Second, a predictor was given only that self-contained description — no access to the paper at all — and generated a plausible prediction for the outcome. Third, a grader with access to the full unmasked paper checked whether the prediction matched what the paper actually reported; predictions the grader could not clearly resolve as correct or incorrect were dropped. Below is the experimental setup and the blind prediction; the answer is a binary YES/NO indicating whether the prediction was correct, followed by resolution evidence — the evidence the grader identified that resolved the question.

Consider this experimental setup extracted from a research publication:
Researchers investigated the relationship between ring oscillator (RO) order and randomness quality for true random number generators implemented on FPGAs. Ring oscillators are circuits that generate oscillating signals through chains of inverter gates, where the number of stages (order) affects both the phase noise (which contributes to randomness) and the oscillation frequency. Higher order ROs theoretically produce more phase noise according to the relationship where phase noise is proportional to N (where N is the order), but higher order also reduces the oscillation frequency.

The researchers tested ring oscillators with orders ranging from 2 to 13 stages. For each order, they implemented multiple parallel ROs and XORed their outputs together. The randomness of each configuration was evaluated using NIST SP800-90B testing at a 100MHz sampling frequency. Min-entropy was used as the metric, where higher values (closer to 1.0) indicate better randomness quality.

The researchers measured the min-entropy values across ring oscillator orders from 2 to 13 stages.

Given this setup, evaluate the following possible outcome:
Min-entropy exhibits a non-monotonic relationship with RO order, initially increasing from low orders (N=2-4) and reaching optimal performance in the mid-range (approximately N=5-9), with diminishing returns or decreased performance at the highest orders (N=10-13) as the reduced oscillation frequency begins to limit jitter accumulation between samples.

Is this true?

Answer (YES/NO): YES